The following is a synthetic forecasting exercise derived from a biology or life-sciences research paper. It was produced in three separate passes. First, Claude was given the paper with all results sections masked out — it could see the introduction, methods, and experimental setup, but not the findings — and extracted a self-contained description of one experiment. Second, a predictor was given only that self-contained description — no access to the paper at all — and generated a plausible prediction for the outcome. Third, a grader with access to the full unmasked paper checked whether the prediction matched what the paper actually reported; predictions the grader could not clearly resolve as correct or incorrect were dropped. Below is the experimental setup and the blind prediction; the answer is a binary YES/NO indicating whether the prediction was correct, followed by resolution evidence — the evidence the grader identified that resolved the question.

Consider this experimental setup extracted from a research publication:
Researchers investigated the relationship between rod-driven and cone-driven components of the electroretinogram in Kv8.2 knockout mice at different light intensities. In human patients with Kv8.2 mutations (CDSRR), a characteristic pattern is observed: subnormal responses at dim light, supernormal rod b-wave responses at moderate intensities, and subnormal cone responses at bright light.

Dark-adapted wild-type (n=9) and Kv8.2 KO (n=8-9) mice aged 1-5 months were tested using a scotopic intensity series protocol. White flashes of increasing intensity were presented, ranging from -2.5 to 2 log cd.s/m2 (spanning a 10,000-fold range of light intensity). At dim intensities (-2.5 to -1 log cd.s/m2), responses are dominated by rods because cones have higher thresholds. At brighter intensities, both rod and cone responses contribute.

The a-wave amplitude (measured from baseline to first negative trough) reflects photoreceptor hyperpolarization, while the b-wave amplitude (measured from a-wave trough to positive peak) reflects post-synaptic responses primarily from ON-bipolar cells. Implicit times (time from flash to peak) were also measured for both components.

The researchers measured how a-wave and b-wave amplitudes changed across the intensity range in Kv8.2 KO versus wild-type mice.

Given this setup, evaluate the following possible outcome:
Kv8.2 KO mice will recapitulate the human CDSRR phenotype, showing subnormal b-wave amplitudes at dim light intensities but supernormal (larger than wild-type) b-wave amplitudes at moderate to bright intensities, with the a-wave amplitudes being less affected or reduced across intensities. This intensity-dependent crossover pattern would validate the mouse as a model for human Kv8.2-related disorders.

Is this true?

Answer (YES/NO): NO